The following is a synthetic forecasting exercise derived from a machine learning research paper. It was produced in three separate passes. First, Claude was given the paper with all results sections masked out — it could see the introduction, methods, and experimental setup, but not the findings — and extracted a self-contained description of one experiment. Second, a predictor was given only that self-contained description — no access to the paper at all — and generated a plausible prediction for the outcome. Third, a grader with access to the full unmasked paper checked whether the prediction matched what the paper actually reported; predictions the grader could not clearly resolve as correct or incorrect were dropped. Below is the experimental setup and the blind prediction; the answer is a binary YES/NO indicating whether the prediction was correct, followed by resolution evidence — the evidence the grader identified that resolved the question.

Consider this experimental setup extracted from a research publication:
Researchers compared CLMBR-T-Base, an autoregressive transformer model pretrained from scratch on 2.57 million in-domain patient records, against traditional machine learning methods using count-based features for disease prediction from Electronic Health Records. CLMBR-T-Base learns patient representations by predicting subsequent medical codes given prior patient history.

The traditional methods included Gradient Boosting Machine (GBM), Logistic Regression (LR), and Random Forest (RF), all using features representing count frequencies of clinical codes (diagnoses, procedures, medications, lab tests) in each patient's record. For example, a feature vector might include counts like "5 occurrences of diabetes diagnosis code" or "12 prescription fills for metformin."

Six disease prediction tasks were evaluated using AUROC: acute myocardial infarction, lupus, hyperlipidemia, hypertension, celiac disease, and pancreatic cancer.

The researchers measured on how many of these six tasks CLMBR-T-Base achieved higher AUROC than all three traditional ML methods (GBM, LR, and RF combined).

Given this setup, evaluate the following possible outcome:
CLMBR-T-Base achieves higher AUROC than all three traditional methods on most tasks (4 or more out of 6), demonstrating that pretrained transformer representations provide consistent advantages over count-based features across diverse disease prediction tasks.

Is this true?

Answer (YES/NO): NO